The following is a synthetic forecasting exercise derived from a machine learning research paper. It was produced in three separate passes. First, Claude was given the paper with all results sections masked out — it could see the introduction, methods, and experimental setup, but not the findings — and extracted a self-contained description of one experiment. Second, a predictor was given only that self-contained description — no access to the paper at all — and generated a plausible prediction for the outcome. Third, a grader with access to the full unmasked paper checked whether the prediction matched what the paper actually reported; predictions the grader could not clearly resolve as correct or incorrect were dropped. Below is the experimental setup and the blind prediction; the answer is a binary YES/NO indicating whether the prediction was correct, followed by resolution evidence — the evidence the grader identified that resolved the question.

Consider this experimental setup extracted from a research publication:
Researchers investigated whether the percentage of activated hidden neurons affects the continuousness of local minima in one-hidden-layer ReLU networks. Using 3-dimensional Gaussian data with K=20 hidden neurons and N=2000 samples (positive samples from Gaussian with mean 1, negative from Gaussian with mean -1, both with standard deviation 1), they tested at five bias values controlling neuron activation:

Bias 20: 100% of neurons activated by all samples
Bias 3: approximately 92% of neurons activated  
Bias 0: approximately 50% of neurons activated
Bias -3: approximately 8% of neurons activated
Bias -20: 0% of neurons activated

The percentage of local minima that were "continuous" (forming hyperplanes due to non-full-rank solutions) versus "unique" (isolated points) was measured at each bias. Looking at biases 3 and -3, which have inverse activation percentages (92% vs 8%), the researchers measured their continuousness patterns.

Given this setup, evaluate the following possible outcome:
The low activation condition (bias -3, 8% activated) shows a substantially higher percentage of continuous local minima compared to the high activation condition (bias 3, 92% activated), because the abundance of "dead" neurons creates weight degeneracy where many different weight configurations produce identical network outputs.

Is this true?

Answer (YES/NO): YES